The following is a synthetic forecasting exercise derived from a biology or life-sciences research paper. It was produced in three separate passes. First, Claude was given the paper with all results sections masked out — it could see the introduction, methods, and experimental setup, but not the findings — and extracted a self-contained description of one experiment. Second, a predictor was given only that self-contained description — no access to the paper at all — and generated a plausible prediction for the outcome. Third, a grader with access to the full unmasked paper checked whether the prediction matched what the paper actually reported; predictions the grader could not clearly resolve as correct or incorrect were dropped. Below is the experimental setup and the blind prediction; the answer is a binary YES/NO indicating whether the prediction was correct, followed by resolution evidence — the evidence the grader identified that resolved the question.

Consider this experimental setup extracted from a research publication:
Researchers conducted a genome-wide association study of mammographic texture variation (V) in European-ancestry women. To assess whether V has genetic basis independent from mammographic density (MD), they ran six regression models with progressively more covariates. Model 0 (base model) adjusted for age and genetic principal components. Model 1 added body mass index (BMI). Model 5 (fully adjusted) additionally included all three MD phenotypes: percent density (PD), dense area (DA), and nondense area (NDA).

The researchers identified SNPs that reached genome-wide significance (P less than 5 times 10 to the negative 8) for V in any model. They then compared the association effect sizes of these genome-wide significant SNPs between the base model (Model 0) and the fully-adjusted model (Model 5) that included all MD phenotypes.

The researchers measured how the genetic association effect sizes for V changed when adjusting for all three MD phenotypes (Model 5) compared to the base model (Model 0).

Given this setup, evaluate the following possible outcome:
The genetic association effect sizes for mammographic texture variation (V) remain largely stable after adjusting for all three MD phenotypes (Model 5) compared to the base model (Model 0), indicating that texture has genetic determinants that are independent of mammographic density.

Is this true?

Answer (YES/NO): NO